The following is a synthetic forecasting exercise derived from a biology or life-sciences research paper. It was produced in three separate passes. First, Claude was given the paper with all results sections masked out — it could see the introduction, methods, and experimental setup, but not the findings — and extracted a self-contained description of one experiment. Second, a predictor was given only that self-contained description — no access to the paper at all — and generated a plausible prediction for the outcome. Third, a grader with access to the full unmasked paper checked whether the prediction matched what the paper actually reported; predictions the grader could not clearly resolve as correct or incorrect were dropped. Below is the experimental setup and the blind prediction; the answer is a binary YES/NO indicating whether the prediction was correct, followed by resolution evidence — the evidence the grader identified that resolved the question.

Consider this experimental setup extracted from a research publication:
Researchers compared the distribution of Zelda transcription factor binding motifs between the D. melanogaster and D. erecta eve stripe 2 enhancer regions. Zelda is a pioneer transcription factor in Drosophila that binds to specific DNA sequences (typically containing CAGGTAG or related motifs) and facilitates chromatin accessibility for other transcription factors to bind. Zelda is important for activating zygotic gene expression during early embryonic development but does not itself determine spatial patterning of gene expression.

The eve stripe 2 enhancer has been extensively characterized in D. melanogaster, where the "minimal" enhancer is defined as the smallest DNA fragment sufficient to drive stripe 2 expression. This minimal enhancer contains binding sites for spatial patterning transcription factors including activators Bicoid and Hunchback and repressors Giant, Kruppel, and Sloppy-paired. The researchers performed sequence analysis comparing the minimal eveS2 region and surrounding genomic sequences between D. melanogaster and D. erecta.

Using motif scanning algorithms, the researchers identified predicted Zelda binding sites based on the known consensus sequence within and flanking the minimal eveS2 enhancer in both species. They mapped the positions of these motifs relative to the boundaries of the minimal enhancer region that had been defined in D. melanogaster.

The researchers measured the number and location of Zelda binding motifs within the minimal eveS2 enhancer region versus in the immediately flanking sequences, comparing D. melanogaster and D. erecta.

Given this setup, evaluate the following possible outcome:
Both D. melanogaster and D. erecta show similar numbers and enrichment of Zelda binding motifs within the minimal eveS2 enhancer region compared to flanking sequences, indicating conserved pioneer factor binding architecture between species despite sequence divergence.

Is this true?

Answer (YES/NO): NO